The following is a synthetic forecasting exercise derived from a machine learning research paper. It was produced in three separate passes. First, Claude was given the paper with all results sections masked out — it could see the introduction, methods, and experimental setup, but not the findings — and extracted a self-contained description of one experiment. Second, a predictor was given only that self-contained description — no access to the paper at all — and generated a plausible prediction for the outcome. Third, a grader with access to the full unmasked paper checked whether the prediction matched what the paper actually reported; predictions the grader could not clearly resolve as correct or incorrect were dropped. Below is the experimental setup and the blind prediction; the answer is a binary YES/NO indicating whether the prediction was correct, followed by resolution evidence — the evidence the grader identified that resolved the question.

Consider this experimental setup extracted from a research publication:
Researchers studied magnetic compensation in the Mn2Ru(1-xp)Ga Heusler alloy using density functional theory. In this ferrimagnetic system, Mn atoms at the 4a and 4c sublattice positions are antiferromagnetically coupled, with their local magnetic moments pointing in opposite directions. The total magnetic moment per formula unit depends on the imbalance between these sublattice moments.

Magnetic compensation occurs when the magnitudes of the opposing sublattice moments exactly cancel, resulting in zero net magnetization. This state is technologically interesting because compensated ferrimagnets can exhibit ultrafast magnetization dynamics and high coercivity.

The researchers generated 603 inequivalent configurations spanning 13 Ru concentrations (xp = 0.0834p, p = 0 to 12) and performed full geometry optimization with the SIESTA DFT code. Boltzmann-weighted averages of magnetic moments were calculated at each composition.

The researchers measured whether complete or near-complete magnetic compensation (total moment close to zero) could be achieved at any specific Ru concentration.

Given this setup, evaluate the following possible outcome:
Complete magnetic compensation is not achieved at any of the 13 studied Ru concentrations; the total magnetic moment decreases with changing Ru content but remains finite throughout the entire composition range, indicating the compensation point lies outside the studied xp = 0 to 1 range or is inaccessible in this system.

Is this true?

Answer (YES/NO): NO